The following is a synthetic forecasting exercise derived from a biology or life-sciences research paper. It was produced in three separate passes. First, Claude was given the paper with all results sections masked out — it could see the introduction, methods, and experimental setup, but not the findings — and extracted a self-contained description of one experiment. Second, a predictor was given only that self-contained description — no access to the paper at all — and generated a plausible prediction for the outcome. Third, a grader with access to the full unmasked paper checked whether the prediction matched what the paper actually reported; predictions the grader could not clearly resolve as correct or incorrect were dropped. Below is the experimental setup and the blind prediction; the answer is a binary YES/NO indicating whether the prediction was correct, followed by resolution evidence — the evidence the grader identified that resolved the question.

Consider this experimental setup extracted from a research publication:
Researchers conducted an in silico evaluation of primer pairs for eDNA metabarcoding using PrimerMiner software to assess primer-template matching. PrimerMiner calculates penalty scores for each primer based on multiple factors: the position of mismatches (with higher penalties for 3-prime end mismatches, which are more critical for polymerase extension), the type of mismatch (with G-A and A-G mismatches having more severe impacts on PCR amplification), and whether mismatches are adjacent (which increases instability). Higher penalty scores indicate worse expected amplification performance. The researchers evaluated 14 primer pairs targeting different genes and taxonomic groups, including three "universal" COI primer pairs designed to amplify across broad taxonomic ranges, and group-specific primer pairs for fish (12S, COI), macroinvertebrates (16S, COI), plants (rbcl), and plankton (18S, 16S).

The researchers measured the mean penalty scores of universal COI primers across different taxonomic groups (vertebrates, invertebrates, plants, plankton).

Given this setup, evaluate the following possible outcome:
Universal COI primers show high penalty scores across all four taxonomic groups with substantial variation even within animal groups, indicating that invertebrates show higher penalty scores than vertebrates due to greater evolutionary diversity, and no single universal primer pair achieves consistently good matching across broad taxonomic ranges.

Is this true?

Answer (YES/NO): NO